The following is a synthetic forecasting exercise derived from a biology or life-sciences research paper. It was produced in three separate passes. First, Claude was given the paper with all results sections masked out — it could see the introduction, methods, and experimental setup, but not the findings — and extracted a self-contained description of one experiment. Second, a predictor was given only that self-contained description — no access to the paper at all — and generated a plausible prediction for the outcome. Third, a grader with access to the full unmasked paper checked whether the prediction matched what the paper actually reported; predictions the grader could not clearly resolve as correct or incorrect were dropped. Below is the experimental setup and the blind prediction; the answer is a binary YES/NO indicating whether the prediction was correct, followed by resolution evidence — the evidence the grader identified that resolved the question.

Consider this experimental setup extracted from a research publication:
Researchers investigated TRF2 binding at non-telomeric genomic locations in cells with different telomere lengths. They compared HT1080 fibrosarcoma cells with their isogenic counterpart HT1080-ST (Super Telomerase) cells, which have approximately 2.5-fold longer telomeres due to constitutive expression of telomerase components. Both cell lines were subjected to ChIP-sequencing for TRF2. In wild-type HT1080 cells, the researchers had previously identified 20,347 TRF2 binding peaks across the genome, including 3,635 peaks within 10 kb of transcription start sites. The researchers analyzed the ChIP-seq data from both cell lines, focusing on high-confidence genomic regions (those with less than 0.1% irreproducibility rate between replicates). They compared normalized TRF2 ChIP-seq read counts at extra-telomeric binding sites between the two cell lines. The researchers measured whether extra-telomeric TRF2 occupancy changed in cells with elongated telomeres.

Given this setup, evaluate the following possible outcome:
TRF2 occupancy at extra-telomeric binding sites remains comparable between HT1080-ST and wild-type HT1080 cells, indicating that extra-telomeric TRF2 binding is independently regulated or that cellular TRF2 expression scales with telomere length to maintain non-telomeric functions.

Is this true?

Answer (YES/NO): NO